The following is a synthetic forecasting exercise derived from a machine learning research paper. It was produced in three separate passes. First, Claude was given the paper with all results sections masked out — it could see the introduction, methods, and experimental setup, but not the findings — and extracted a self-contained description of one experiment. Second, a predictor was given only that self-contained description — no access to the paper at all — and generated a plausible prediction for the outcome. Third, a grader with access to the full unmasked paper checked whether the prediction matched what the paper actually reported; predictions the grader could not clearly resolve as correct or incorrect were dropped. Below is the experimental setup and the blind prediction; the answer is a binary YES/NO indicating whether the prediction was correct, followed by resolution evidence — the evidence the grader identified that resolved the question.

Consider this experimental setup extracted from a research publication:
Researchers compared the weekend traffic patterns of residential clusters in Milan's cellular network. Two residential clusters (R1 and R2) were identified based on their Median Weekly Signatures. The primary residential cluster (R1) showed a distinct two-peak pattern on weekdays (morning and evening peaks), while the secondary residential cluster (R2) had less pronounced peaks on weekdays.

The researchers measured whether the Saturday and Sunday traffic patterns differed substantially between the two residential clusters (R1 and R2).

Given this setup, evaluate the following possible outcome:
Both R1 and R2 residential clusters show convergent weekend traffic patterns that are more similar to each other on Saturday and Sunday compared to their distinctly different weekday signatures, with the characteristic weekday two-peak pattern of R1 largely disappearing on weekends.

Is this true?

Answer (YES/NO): YES